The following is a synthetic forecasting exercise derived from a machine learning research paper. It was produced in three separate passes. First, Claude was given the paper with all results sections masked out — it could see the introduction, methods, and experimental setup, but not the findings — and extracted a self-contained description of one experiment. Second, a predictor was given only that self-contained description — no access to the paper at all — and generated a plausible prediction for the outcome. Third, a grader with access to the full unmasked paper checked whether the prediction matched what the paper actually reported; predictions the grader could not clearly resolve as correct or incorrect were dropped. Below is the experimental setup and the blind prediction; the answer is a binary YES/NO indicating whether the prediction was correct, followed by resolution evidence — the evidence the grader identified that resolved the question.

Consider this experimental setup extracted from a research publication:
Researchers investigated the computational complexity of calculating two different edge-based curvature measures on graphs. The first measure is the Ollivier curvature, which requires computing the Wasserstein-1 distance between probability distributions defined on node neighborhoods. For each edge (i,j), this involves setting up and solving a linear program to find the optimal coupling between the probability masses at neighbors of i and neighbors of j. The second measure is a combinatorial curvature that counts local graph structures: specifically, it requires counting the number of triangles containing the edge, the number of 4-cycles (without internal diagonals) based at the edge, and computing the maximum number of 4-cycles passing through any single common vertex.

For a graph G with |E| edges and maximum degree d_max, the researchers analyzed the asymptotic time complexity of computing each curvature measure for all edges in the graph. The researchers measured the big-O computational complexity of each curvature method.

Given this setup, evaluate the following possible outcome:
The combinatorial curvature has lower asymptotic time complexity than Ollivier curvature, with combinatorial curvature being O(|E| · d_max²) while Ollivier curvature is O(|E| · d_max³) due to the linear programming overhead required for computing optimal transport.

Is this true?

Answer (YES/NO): YES